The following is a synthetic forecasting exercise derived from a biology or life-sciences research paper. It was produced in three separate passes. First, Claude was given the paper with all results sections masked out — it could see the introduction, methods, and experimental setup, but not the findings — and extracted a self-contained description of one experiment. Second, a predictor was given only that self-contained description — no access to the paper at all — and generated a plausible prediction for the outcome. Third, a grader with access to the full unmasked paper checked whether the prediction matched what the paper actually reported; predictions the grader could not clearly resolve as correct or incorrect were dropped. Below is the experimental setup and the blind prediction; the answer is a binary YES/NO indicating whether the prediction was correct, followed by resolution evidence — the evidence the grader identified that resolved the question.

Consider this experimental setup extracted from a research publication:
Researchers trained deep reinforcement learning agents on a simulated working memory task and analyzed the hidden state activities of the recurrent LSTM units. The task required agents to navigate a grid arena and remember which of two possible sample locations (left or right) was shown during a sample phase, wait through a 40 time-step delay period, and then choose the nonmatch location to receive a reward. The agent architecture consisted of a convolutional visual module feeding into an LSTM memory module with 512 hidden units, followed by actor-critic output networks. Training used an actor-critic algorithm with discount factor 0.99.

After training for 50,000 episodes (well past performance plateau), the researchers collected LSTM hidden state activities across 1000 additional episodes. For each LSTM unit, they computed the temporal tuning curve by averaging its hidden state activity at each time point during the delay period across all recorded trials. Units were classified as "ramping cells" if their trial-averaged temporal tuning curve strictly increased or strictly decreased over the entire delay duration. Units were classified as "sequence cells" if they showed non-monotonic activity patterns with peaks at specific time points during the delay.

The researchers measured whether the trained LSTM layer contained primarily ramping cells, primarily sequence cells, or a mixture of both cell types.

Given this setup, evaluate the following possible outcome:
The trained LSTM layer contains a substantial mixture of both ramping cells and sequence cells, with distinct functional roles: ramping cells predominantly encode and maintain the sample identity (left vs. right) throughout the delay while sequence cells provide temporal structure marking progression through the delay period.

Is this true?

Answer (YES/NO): NO